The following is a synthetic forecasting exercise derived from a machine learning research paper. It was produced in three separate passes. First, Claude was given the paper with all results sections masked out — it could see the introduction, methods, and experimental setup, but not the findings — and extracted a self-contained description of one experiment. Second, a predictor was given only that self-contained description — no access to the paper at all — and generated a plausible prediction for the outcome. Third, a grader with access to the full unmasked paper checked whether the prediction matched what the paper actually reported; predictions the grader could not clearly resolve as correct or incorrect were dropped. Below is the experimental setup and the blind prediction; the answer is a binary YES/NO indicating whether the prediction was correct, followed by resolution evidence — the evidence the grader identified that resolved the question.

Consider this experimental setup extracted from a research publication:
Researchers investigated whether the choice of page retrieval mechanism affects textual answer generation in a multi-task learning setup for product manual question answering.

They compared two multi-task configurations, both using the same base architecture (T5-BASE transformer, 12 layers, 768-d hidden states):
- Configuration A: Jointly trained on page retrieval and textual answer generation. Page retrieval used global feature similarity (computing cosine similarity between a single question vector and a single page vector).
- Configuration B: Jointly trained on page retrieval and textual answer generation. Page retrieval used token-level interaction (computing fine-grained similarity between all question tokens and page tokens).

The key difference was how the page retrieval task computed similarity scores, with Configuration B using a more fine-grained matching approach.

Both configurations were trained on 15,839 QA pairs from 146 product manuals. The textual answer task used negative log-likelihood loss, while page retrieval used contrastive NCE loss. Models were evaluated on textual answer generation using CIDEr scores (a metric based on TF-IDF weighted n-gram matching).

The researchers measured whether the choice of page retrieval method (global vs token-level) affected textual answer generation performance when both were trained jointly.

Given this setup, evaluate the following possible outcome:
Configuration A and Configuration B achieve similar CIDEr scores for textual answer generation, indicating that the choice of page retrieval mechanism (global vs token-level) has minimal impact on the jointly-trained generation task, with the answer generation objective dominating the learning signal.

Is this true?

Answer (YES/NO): NO